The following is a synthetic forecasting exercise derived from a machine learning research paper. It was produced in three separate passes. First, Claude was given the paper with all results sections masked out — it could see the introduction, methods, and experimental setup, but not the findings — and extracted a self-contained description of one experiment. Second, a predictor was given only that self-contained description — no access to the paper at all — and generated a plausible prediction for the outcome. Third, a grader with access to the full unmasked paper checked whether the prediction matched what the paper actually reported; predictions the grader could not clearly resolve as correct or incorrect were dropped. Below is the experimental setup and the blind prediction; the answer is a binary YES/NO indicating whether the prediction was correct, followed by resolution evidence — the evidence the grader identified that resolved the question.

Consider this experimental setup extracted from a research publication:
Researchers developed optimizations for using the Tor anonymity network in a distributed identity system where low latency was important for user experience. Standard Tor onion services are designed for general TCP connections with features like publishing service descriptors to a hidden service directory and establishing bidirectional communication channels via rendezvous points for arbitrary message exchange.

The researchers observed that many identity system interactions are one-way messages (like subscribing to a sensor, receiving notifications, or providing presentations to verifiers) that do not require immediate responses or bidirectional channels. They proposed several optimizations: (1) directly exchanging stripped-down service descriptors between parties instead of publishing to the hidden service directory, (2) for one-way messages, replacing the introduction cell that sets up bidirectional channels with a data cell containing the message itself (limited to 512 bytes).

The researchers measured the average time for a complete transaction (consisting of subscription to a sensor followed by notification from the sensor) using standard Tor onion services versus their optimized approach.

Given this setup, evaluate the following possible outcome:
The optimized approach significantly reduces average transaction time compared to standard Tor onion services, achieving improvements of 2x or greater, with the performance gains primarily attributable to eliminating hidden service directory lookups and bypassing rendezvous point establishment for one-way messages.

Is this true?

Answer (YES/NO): YES